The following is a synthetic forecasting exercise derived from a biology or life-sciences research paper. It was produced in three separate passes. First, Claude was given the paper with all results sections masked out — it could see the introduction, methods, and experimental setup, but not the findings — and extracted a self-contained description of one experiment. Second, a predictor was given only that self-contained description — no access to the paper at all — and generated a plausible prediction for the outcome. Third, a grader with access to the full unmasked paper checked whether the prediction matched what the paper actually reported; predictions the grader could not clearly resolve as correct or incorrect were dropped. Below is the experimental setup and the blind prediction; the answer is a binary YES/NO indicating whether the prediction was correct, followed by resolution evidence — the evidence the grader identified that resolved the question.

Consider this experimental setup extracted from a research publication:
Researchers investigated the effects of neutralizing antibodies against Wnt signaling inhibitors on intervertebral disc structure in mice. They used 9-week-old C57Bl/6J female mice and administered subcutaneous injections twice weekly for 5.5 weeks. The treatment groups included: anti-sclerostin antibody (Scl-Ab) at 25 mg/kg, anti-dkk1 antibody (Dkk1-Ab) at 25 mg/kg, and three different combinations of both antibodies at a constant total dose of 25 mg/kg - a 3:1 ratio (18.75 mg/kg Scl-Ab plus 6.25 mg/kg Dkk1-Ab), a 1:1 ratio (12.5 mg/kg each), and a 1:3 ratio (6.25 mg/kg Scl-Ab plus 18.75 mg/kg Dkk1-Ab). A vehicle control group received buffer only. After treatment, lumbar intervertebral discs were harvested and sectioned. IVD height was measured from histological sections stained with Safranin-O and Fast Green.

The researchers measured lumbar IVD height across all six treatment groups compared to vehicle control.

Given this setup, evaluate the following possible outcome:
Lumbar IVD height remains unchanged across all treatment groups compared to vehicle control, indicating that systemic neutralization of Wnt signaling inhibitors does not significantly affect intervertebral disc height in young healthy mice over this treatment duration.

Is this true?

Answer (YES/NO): NO